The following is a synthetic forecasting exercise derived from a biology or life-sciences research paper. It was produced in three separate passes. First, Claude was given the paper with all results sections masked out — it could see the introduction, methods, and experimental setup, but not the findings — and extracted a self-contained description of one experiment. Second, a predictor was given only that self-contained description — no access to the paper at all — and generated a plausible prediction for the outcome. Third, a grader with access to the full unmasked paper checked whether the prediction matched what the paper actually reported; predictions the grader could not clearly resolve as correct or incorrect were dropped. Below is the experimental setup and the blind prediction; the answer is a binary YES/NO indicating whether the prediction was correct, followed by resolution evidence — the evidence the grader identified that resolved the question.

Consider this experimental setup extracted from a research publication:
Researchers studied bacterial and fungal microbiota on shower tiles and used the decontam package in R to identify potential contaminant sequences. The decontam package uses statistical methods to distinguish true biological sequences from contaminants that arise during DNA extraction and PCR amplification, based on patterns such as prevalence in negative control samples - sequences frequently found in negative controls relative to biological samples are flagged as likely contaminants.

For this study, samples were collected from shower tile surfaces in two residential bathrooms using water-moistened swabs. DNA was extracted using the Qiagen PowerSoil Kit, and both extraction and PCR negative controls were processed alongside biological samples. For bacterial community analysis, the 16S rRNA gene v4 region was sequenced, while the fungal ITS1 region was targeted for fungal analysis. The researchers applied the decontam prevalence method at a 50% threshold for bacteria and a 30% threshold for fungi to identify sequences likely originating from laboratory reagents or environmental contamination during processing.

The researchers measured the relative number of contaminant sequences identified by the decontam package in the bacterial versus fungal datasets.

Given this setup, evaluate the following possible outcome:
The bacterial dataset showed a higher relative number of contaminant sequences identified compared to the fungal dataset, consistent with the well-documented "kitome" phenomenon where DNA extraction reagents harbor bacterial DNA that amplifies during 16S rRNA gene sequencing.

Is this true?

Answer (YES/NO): YES